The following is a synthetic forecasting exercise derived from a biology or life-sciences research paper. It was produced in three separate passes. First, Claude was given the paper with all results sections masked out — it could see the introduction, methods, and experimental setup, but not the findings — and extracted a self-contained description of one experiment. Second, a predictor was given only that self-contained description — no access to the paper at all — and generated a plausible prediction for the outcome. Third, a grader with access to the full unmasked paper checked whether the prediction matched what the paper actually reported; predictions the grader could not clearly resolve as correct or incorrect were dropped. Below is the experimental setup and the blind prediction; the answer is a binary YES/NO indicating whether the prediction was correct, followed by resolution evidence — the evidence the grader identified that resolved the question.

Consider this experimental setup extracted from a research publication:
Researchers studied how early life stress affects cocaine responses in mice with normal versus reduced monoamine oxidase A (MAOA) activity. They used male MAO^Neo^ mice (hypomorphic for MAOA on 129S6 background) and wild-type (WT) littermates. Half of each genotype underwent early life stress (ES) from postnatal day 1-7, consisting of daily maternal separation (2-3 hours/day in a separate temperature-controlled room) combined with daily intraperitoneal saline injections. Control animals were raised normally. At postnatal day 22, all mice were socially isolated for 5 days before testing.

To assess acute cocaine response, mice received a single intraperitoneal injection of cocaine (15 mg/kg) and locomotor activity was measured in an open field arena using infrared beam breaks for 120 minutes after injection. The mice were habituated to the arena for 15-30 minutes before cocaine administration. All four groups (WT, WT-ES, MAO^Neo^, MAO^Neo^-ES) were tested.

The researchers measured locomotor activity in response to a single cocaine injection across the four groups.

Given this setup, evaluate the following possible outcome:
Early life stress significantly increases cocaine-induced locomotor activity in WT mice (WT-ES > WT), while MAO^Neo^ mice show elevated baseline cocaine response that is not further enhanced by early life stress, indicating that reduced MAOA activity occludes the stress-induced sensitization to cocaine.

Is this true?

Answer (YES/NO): NO